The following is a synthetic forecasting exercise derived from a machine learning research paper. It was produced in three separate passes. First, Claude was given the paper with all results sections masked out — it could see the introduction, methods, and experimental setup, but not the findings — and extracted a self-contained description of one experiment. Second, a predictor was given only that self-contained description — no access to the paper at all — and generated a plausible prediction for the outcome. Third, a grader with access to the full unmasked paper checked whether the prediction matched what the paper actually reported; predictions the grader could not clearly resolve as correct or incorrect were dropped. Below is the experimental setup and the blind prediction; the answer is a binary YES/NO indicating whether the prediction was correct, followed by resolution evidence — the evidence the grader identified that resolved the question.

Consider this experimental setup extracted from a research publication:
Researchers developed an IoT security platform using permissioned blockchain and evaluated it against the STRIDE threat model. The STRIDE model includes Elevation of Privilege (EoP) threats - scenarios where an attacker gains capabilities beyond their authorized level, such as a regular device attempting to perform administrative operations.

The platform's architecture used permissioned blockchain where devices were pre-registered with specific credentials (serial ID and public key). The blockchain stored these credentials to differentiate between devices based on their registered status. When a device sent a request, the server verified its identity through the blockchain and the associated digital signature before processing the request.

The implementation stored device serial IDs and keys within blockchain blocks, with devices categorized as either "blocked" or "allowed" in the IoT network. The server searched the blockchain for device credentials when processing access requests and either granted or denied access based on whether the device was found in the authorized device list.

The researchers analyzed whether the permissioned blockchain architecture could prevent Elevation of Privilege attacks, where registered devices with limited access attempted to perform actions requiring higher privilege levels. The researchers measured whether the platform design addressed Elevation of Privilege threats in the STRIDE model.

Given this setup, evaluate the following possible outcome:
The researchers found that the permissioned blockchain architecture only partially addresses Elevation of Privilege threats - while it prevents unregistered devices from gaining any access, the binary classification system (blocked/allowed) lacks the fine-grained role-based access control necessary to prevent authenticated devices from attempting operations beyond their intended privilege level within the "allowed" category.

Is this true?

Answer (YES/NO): YES